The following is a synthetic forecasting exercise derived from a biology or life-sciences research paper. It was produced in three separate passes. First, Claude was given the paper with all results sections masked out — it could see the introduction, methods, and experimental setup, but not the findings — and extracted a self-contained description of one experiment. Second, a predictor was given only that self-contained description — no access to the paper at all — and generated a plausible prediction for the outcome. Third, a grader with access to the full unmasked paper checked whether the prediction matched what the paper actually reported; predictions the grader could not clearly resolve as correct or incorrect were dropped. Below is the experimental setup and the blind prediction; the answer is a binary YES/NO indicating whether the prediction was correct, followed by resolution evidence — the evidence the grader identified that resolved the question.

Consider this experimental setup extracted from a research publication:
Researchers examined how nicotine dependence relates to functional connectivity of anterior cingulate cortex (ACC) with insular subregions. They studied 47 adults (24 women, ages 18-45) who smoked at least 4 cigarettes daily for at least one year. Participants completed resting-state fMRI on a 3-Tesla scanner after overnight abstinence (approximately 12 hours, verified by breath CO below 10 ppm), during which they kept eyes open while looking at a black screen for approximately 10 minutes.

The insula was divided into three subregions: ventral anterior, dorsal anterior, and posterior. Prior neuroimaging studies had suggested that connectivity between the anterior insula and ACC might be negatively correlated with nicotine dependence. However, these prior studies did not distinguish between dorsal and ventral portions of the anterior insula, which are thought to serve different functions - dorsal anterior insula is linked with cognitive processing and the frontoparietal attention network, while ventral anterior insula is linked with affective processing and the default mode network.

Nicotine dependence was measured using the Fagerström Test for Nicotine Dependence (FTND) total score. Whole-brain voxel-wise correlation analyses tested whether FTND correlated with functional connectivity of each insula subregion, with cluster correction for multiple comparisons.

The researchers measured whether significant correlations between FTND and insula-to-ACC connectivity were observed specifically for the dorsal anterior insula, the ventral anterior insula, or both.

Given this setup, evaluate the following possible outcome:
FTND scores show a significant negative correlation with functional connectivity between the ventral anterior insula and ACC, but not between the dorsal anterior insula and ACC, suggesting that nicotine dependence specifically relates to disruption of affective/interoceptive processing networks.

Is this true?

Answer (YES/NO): NO